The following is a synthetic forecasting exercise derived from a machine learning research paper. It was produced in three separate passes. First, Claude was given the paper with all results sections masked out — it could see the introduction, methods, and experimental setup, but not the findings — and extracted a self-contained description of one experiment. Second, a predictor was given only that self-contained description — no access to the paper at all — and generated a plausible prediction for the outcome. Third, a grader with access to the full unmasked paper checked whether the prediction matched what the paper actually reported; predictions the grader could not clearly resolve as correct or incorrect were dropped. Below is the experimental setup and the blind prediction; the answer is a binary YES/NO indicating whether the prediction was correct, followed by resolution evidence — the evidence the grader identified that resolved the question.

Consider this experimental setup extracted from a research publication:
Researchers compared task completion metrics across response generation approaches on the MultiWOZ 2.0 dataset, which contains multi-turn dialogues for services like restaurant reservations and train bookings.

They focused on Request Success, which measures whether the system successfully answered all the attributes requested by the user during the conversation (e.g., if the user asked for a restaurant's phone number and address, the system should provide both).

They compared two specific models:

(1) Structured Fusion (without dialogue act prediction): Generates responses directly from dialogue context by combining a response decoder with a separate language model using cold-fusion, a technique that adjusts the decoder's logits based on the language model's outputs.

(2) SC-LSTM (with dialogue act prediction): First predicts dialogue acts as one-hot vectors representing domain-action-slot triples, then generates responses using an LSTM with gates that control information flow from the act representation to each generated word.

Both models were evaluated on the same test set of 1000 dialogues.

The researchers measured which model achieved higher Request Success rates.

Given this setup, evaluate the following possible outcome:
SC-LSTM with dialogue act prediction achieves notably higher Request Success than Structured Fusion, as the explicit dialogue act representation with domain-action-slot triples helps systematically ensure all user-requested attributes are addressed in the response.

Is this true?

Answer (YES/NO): NO